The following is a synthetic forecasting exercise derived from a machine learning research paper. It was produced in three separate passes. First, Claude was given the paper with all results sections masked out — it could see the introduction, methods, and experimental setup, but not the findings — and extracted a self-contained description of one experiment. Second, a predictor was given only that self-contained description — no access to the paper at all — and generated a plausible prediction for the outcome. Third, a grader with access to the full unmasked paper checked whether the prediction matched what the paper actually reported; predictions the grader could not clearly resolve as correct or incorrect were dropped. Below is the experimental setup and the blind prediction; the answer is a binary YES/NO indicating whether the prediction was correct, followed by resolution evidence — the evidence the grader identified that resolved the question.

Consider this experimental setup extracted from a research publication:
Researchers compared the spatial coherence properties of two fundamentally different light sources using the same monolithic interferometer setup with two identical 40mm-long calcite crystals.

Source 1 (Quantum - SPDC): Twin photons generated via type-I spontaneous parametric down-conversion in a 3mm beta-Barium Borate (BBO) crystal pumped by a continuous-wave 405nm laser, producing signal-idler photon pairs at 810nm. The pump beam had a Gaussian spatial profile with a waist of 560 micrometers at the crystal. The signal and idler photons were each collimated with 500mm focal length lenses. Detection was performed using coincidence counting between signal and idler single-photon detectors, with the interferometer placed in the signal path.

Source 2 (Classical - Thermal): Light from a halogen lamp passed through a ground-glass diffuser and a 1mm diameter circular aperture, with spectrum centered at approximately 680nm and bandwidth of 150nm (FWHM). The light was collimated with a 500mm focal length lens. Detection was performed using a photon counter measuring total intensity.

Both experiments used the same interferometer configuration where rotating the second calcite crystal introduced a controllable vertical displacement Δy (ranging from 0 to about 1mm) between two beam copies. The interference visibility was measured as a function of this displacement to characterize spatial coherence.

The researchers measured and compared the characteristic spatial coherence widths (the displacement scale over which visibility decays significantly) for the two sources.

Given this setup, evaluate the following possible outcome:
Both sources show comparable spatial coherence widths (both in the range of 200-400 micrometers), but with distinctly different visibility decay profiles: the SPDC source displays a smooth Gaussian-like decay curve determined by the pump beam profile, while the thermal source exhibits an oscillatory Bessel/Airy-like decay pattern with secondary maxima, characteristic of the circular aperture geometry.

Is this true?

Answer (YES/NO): NO